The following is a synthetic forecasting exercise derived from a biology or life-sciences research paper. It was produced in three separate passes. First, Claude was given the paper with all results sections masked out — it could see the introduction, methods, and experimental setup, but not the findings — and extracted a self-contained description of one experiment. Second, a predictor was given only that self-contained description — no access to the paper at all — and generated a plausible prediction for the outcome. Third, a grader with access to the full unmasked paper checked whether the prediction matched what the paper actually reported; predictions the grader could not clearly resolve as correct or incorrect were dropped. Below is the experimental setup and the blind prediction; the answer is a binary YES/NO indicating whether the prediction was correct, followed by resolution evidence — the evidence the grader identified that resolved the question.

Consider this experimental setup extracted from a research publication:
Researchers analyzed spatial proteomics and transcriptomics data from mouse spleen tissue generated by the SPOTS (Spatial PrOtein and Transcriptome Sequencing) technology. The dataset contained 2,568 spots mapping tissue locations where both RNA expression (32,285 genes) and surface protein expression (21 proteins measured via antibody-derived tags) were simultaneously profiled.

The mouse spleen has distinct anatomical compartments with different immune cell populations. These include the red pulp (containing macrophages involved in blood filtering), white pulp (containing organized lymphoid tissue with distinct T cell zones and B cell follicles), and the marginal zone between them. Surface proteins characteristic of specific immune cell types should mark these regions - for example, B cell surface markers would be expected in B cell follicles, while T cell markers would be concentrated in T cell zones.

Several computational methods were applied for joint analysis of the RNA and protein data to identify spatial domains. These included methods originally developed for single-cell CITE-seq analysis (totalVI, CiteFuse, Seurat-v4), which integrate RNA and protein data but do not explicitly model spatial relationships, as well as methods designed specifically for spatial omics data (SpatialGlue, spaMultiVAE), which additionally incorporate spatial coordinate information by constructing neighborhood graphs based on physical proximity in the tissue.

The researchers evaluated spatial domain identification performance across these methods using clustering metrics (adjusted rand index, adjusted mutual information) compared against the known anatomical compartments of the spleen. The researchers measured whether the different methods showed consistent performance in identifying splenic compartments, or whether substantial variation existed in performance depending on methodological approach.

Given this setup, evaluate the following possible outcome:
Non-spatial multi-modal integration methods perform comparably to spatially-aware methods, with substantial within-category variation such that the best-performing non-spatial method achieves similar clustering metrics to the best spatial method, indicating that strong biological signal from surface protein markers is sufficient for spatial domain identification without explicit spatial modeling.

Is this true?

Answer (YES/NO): YES